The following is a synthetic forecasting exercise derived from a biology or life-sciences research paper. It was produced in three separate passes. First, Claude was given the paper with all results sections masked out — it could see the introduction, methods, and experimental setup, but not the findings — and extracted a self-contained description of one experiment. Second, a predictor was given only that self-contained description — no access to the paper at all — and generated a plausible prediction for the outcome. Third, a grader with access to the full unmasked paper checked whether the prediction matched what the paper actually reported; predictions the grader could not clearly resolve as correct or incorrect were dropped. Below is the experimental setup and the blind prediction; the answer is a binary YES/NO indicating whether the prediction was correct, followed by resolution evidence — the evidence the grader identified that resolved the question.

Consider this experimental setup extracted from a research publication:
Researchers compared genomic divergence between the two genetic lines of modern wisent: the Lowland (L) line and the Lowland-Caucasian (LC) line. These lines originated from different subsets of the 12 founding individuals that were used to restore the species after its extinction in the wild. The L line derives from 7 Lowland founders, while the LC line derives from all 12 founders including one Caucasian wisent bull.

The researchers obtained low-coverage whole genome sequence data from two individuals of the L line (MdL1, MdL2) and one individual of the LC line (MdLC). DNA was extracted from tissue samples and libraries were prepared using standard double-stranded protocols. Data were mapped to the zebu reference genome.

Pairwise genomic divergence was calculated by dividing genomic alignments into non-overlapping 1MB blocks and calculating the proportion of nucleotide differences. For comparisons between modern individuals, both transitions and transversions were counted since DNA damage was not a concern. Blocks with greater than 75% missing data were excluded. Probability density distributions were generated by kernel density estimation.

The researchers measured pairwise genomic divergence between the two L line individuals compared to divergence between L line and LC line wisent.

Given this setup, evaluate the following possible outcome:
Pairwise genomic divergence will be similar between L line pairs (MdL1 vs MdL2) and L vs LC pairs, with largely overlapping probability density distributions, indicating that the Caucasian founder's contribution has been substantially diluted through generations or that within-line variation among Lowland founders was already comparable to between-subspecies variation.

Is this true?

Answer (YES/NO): NO